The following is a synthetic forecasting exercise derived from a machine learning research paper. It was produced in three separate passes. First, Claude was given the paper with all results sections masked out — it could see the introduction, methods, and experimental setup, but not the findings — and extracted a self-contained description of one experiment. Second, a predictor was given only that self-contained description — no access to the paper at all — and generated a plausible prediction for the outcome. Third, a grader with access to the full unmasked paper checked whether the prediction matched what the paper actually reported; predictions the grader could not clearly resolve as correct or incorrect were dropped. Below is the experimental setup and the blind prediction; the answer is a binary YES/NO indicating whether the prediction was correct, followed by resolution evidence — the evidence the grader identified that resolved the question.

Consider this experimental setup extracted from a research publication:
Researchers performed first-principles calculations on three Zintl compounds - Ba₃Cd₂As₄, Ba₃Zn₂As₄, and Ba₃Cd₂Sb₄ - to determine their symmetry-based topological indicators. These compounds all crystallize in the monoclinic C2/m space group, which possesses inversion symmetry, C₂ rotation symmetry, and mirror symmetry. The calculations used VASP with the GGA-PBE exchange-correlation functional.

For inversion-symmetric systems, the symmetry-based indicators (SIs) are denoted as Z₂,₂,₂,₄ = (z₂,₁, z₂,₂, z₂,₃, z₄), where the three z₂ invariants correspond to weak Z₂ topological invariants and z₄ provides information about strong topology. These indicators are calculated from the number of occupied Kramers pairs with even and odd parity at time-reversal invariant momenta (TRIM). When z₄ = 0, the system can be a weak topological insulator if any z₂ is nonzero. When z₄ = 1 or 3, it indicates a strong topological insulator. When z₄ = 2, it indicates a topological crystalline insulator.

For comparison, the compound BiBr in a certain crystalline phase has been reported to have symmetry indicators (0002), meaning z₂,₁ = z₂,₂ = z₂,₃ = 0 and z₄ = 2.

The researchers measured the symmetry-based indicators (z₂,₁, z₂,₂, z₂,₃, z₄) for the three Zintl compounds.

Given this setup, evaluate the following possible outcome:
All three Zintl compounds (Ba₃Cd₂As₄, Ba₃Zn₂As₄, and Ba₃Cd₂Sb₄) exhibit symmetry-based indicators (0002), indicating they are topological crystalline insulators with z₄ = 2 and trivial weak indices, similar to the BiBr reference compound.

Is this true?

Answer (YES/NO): NO